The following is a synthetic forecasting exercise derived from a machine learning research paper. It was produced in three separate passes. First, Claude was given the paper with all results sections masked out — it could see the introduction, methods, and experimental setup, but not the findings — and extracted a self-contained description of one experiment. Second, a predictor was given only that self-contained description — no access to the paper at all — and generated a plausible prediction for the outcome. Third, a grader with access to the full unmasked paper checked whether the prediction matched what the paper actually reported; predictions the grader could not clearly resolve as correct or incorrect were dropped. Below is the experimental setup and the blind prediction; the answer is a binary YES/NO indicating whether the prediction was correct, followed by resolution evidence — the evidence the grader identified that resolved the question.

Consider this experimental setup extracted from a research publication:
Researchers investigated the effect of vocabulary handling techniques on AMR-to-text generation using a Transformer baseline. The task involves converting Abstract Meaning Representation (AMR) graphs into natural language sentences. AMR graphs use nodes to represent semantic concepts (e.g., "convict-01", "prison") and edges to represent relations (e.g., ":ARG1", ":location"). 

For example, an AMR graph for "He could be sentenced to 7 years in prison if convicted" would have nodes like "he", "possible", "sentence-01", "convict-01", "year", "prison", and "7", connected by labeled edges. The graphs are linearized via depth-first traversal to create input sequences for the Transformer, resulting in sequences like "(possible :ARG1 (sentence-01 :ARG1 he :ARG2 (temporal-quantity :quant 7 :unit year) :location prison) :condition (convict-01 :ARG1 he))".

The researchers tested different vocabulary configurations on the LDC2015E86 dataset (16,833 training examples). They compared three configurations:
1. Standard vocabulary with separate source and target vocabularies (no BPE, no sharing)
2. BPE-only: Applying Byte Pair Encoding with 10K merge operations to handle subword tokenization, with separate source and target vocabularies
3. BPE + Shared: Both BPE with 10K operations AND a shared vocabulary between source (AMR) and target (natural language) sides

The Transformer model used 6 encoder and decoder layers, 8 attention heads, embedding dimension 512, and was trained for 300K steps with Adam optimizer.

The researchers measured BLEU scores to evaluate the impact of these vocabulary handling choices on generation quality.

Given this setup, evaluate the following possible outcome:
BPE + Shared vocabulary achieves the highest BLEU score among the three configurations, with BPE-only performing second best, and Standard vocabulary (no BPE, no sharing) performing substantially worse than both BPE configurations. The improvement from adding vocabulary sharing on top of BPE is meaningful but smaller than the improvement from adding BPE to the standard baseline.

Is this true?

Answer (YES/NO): YES